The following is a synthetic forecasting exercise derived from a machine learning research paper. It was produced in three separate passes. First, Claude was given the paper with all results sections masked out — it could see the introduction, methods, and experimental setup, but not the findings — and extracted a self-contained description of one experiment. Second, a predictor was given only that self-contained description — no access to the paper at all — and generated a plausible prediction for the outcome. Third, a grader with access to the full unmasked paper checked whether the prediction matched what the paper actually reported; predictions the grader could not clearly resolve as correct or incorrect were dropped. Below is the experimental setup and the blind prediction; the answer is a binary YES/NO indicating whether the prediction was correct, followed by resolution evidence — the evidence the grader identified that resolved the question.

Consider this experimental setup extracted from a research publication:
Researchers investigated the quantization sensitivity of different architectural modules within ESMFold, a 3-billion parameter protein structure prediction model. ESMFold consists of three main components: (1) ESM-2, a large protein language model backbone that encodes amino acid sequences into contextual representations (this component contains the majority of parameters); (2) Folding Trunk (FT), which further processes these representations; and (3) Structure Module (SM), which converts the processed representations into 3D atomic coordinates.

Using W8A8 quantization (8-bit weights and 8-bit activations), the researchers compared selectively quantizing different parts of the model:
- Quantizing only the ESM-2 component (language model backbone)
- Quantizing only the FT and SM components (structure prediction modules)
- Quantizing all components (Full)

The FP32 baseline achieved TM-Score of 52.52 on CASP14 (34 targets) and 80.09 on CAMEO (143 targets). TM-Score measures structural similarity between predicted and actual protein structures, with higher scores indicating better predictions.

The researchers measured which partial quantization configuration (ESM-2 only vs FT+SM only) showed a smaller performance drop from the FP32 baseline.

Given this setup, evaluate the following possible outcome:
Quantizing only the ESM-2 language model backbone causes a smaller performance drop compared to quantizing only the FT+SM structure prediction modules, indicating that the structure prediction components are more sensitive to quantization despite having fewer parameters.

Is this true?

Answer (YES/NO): YES